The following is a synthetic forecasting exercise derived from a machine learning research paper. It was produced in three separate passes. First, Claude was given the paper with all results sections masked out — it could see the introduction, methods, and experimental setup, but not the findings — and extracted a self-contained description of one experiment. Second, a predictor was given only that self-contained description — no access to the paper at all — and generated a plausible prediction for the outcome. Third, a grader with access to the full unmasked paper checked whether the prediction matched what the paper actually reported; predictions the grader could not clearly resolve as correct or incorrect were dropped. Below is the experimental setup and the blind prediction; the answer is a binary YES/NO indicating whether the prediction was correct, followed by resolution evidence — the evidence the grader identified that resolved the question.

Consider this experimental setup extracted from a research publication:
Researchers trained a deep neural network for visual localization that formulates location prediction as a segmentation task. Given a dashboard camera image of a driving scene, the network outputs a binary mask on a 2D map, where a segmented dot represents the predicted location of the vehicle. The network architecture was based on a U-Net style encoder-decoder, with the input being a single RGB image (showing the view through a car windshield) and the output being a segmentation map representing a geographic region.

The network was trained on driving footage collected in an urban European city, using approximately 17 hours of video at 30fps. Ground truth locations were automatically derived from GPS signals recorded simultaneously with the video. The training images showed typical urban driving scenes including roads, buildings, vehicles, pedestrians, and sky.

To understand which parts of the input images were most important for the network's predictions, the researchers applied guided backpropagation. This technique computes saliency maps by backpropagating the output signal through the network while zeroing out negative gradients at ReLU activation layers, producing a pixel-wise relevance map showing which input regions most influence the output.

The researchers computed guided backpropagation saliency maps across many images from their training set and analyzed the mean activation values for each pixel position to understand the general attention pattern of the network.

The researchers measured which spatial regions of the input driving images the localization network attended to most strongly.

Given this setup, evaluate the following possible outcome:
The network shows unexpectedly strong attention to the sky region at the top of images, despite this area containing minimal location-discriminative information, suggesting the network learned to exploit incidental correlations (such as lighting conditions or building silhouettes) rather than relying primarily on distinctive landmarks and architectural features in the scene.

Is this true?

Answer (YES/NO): NO